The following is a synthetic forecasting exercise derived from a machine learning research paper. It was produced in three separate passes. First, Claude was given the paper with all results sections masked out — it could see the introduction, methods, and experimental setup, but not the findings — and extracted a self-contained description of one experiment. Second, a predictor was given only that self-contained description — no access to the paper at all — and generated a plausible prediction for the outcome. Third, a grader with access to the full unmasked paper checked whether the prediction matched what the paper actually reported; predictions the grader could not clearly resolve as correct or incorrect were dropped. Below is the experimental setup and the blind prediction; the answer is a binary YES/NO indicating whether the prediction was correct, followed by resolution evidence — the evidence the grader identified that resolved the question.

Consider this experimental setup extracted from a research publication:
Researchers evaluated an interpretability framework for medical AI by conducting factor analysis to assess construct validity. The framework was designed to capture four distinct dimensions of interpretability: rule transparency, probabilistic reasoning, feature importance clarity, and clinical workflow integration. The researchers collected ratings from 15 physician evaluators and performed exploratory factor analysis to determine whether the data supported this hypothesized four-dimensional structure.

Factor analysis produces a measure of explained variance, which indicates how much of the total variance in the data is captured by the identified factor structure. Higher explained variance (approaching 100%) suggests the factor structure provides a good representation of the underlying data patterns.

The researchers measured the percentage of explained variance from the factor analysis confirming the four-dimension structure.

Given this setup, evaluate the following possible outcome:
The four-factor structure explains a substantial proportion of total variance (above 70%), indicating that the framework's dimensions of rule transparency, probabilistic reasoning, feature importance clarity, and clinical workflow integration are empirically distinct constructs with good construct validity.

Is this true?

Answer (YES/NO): YES